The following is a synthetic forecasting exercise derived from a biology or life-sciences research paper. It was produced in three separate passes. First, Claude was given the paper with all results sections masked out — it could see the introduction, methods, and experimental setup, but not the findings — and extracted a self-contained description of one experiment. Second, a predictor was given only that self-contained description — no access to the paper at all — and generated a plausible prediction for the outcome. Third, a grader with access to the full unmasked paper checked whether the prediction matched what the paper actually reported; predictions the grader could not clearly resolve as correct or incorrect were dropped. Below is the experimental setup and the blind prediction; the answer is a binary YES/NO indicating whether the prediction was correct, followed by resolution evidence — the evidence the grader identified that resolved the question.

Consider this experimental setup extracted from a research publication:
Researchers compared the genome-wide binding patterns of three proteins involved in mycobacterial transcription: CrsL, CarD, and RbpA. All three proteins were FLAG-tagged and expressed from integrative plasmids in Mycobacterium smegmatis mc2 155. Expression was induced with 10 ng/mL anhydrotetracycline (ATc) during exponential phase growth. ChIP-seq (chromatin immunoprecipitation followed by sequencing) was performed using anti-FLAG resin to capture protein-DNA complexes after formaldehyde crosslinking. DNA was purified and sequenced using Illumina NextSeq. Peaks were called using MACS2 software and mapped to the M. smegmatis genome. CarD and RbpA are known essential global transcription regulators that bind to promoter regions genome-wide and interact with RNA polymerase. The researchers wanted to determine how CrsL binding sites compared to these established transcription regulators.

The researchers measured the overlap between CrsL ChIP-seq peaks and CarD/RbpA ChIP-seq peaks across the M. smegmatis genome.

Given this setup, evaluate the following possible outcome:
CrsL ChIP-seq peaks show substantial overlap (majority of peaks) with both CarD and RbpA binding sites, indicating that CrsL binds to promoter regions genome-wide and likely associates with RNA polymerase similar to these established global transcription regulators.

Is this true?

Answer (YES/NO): YES